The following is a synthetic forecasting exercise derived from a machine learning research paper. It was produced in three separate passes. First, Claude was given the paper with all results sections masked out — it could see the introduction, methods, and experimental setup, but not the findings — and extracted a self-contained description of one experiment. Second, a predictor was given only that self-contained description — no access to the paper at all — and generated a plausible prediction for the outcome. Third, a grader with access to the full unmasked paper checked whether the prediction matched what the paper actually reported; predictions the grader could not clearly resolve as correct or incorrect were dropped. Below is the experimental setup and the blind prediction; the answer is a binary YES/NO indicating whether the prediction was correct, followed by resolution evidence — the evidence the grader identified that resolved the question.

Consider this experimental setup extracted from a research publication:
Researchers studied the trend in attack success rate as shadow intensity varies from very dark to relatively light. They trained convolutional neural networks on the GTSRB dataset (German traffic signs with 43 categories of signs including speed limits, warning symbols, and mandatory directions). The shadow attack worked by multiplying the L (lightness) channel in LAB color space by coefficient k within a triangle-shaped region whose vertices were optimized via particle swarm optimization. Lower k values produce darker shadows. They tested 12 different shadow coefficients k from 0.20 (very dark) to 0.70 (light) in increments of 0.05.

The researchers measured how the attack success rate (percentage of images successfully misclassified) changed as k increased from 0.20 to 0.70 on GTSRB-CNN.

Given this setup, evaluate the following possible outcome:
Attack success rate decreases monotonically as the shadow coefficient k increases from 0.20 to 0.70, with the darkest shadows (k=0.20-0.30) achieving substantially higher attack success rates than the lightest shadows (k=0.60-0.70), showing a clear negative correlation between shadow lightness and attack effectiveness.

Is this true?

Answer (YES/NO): YES